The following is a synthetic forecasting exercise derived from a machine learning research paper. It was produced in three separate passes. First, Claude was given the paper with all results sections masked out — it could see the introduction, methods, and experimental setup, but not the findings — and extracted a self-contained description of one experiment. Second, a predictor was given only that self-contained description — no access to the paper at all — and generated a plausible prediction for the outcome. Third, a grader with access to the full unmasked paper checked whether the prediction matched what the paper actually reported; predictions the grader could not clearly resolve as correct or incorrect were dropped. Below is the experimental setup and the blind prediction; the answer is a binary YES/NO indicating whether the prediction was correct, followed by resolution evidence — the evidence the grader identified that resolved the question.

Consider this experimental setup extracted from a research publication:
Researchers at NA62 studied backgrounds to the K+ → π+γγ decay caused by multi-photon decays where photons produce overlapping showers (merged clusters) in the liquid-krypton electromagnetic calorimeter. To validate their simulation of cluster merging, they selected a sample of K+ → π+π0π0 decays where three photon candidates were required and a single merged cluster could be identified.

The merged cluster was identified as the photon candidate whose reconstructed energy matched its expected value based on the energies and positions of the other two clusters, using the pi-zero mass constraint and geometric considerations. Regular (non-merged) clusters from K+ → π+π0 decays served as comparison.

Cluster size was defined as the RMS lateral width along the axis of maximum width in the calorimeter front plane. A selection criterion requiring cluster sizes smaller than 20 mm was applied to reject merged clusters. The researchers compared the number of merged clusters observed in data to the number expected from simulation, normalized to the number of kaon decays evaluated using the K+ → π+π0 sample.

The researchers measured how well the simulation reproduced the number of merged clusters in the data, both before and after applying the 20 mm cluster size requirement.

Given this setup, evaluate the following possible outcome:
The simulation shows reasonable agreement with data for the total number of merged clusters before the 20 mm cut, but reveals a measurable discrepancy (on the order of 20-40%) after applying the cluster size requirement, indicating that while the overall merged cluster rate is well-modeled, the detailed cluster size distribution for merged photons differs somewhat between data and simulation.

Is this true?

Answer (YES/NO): NO